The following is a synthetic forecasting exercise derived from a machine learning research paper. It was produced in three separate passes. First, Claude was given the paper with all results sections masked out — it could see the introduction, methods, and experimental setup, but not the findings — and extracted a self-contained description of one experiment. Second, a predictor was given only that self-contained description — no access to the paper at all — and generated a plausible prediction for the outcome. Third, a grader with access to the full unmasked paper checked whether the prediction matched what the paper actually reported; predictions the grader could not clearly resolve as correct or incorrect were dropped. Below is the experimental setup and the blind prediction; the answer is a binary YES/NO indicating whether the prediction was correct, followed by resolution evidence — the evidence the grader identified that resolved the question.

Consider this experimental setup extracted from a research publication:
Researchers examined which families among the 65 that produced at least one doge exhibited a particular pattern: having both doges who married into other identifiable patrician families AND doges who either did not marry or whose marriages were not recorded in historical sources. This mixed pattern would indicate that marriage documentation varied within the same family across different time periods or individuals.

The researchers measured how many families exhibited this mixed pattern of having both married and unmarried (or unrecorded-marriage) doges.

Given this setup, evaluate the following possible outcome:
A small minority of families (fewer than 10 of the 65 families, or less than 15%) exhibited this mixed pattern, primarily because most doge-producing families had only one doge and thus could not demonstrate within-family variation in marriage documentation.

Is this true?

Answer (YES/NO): NO